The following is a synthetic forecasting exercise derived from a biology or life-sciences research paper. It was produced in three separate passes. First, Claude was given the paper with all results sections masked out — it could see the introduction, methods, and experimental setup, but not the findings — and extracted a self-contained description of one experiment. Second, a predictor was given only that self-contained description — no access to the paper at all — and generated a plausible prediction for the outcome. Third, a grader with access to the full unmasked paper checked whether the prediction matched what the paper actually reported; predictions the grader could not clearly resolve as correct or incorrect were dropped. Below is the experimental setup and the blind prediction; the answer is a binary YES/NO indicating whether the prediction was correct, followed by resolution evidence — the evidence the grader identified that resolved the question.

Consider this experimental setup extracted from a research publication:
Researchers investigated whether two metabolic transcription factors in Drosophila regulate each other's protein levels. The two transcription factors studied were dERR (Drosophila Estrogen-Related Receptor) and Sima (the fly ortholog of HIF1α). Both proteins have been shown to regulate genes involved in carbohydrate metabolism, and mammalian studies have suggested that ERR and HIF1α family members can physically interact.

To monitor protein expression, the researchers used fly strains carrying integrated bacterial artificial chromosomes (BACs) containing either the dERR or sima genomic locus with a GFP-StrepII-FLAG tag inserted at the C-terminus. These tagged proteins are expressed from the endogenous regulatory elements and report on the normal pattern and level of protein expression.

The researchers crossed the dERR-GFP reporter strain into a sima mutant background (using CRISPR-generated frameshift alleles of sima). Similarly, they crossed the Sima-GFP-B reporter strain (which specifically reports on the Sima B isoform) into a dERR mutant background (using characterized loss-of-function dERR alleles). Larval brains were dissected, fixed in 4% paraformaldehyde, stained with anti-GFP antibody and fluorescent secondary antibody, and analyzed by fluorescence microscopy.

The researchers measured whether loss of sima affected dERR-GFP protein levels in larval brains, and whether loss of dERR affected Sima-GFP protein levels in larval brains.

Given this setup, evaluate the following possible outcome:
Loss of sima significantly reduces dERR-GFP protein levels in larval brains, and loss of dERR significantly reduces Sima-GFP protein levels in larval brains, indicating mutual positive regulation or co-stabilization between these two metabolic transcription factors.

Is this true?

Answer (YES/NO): YES